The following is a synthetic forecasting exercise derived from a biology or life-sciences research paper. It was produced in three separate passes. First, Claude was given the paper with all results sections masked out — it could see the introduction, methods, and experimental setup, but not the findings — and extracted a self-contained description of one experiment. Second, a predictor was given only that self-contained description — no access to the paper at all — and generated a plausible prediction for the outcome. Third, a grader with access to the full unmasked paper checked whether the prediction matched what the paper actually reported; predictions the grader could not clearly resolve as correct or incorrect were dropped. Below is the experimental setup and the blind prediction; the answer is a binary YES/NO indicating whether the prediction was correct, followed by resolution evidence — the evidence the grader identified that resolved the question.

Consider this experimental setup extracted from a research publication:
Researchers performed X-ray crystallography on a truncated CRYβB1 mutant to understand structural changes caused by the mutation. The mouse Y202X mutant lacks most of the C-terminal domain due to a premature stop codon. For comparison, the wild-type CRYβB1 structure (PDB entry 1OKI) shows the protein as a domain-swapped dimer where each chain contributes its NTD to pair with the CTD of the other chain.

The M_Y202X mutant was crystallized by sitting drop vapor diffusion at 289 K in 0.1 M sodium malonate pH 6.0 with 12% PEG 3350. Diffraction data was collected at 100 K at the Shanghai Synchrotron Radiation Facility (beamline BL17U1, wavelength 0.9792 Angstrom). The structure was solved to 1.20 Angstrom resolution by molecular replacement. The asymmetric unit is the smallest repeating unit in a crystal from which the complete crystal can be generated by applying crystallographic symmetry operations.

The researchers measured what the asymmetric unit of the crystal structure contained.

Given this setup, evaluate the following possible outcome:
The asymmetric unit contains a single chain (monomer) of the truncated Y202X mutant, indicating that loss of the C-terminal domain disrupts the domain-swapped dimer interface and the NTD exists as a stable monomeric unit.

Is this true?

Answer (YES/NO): NO